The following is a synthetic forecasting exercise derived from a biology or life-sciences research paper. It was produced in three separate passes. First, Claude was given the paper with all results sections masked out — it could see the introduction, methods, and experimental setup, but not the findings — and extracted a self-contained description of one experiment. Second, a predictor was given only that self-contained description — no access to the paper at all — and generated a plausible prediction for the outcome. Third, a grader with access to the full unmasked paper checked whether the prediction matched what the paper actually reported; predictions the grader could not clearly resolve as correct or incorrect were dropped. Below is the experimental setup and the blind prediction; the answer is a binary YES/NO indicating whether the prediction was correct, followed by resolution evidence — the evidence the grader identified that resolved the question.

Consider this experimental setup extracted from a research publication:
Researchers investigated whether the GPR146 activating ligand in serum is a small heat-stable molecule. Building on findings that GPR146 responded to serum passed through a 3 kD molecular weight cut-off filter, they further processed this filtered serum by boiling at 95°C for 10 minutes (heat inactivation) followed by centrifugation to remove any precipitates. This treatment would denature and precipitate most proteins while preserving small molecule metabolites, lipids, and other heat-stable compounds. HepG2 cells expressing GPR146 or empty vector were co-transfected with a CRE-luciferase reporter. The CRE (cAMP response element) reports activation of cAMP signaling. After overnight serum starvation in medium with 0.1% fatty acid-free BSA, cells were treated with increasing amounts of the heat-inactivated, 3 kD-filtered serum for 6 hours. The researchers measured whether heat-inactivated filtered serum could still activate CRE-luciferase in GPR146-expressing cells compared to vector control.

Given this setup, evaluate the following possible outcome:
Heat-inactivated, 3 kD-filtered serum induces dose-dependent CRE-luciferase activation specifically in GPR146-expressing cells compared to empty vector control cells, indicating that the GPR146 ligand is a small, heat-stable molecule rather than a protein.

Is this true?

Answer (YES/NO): YES